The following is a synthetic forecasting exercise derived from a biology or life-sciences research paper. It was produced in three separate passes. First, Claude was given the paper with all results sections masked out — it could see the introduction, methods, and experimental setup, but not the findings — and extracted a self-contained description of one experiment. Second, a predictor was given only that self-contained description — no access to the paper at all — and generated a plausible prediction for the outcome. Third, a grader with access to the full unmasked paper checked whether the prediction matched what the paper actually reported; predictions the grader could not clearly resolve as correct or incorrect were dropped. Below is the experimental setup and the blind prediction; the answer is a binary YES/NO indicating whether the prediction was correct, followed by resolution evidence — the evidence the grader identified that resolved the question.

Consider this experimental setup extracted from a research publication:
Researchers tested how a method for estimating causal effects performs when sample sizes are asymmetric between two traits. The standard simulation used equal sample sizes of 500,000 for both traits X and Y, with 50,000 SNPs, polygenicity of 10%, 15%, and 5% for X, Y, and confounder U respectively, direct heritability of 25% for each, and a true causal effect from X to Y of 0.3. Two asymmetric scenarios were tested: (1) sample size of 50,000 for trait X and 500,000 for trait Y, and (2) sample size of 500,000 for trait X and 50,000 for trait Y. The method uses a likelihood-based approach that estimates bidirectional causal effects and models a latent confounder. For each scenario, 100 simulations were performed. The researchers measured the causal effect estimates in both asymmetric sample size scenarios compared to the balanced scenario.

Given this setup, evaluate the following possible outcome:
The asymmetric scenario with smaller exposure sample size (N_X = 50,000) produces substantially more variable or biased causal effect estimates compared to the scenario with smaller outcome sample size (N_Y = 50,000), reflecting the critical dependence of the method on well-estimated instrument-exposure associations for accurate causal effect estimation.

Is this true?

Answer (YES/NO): YES